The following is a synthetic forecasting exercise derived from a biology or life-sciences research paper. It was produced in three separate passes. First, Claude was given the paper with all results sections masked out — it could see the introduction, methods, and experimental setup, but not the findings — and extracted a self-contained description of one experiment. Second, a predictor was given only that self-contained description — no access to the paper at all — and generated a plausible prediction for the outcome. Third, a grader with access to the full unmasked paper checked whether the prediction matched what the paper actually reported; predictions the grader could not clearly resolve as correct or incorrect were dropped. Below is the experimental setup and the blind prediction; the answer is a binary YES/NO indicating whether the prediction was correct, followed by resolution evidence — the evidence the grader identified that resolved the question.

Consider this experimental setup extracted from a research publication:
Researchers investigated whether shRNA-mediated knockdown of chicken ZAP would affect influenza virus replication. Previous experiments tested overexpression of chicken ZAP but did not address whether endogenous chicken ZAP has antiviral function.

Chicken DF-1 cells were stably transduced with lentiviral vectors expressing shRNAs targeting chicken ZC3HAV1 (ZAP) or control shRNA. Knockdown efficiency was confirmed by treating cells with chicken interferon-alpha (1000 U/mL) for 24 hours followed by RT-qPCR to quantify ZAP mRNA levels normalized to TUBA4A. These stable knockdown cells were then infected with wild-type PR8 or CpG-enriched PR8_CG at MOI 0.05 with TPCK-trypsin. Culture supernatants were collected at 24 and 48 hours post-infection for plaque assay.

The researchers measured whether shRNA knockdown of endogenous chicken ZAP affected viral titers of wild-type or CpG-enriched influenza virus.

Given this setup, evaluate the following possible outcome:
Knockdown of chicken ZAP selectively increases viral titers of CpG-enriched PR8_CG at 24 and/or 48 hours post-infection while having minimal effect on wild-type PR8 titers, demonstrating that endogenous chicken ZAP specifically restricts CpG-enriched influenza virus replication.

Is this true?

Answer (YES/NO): NO